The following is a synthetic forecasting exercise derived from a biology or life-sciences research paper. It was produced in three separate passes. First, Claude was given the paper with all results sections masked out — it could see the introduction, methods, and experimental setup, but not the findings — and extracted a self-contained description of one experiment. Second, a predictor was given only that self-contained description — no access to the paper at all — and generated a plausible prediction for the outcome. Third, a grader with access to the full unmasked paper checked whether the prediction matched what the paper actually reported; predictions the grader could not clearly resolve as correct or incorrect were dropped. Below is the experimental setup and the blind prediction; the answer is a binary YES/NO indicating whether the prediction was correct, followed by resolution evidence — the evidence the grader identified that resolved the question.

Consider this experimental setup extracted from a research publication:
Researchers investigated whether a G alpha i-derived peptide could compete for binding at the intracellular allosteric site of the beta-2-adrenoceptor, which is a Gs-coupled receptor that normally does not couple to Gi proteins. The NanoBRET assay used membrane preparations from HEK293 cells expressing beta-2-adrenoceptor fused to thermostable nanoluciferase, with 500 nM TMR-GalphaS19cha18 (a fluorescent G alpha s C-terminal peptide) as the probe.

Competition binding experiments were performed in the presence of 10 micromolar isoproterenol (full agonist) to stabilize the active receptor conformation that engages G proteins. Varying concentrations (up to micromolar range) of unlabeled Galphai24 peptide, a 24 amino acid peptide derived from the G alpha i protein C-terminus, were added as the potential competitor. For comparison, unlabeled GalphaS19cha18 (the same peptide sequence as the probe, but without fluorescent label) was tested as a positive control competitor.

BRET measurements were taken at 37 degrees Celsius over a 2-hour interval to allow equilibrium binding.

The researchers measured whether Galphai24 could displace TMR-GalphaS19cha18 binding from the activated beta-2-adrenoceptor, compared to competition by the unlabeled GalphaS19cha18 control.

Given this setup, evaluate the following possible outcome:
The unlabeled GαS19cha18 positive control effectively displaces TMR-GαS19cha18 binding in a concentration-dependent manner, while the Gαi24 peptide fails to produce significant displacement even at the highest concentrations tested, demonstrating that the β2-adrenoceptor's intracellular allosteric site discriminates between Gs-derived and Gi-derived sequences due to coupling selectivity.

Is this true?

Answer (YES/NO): YES